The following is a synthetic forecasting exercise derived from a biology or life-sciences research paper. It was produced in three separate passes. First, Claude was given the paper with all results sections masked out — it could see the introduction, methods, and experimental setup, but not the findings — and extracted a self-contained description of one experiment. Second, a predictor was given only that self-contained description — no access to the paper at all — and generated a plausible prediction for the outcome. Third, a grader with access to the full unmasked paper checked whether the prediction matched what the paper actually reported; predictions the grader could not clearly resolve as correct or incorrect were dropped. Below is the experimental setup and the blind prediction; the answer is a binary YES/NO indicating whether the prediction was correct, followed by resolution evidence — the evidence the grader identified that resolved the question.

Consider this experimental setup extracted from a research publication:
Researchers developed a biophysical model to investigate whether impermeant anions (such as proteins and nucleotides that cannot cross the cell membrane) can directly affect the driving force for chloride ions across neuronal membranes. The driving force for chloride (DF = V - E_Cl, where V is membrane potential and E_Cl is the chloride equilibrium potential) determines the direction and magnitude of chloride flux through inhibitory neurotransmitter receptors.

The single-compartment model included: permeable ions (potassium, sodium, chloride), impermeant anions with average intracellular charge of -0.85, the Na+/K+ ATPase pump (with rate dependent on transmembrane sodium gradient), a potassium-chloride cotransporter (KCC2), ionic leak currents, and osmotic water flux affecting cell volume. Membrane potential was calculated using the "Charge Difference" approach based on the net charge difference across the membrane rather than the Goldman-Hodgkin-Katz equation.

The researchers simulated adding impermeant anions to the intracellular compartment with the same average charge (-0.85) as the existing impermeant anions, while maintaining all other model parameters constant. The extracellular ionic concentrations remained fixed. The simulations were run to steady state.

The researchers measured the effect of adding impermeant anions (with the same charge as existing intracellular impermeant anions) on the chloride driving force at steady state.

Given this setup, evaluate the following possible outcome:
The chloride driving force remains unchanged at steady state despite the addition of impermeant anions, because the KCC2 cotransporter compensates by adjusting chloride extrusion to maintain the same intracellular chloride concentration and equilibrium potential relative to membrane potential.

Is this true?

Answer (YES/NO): NO